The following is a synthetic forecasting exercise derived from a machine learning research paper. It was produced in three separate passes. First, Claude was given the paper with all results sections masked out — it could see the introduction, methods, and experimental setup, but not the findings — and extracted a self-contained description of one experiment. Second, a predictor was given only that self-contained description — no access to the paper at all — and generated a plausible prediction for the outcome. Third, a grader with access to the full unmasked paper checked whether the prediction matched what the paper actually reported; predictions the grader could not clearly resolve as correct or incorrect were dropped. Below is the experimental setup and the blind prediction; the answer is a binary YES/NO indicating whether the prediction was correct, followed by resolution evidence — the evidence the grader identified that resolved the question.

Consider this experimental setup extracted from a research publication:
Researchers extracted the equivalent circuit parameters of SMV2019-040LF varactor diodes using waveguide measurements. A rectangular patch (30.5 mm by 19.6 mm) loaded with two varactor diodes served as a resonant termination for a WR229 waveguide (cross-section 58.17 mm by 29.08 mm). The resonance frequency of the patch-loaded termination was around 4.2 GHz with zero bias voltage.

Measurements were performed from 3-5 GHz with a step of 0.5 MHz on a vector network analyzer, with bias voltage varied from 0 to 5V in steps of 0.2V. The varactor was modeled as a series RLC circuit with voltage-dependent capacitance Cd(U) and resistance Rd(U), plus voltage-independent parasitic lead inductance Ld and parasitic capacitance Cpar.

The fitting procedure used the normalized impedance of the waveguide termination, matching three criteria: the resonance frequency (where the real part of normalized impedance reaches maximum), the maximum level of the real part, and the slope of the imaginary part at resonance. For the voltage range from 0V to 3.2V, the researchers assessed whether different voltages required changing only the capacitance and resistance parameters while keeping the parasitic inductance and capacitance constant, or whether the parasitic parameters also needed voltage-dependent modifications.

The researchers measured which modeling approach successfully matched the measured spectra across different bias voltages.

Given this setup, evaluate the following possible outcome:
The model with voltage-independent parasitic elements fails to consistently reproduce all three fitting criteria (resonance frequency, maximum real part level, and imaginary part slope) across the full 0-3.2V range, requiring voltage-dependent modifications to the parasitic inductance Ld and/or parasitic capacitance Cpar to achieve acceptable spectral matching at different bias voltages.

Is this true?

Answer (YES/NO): NO